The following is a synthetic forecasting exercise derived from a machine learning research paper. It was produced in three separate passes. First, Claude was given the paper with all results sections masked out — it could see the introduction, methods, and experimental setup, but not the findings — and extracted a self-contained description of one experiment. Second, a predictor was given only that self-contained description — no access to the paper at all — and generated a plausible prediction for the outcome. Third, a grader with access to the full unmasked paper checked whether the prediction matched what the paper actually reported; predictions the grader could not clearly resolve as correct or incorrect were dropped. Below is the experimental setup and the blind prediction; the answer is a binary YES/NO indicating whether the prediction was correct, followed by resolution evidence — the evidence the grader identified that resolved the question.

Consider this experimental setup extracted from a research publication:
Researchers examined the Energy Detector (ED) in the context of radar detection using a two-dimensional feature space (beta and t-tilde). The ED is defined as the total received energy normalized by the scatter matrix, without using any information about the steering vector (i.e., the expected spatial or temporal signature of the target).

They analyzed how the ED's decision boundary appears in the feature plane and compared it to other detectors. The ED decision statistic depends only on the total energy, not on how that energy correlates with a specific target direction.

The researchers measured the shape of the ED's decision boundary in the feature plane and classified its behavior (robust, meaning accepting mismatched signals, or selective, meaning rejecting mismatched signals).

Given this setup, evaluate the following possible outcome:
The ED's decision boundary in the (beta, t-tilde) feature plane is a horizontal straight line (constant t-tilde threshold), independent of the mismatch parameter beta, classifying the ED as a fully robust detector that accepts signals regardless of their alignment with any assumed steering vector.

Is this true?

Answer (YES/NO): NO